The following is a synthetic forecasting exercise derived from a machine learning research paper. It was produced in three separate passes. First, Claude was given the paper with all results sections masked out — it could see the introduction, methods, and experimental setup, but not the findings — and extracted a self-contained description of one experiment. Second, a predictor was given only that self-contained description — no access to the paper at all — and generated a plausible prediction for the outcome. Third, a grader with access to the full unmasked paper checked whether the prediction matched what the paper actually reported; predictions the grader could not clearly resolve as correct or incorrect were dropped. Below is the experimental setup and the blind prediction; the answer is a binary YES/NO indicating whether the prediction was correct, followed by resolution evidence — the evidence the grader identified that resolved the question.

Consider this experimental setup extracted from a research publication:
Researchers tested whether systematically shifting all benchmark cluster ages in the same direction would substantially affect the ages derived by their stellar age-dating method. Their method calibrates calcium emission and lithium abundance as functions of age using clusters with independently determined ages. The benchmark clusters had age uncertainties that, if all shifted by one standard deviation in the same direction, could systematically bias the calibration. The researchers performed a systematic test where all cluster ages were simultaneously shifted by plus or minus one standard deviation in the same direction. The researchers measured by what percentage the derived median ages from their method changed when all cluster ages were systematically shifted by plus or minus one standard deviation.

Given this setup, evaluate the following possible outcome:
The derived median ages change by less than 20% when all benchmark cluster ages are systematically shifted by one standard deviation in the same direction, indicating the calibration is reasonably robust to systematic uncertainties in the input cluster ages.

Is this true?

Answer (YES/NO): YES